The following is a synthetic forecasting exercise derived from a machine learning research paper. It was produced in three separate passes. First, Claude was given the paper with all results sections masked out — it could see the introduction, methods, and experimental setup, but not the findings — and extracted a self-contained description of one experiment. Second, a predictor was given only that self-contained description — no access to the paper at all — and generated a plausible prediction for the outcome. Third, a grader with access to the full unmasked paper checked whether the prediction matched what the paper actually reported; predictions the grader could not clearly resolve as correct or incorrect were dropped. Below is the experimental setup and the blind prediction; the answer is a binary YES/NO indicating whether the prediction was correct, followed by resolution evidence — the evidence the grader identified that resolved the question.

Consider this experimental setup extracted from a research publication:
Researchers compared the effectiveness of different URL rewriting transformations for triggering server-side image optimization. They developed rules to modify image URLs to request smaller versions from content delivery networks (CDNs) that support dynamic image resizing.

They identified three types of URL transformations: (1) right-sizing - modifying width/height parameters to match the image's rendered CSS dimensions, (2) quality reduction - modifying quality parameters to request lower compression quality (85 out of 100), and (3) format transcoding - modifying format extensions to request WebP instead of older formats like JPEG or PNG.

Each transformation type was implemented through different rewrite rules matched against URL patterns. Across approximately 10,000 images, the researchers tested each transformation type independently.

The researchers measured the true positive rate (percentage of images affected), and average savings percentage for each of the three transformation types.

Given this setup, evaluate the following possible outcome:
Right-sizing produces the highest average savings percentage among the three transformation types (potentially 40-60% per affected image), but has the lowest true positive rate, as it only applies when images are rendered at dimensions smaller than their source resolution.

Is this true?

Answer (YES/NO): NO